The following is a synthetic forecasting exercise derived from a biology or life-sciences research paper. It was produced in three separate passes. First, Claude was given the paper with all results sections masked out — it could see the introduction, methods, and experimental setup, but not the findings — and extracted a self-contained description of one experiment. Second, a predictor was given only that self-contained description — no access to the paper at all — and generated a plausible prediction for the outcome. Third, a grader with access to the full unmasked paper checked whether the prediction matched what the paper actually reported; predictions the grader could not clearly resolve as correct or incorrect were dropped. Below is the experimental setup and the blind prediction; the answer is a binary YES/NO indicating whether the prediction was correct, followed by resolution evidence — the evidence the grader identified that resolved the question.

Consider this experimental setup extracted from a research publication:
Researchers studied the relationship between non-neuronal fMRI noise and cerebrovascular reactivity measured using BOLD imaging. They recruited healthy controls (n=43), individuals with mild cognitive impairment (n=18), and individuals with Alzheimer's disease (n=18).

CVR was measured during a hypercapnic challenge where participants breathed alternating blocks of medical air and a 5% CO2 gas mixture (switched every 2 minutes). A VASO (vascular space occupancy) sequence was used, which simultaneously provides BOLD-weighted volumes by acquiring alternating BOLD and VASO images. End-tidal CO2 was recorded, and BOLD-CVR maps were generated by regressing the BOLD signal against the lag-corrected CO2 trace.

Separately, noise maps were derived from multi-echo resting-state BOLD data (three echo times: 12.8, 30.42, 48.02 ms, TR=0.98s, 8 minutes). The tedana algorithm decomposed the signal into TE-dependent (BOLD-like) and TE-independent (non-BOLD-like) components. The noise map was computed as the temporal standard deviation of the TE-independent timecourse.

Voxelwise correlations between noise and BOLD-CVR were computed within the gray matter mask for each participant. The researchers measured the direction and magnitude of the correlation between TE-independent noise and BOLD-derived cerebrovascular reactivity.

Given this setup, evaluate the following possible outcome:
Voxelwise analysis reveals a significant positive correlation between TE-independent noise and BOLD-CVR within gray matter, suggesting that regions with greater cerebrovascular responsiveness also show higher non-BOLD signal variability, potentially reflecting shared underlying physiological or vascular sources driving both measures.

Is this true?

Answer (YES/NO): YES